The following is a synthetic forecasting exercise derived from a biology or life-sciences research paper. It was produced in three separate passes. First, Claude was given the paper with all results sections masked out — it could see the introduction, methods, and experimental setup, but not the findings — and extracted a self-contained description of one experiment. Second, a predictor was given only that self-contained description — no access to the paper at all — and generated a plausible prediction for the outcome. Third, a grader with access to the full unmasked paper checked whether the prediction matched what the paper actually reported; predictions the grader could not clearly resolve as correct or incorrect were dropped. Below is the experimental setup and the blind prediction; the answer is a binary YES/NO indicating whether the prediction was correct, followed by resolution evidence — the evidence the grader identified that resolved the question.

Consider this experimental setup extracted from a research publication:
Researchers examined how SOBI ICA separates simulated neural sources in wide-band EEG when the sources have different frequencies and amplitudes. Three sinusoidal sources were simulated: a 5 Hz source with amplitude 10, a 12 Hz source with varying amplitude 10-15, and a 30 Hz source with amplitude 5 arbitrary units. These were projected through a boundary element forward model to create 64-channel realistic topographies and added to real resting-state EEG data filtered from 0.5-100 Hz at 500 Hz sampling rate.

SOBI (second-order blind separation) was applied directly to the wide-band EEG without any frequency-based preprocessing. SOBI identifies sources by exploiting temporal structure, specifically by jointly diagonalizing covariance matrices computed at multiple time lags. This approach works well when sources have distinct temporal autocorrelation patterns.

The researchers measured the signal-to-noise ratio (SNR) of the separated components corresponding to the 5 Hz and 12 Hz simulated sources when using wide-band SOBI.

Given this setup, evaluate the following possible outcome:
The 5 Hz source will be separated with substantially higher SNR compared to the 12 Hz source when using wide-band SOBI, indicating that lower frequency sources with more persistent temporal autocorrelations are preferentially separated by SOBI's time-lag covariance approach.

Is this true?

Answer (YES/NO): NO